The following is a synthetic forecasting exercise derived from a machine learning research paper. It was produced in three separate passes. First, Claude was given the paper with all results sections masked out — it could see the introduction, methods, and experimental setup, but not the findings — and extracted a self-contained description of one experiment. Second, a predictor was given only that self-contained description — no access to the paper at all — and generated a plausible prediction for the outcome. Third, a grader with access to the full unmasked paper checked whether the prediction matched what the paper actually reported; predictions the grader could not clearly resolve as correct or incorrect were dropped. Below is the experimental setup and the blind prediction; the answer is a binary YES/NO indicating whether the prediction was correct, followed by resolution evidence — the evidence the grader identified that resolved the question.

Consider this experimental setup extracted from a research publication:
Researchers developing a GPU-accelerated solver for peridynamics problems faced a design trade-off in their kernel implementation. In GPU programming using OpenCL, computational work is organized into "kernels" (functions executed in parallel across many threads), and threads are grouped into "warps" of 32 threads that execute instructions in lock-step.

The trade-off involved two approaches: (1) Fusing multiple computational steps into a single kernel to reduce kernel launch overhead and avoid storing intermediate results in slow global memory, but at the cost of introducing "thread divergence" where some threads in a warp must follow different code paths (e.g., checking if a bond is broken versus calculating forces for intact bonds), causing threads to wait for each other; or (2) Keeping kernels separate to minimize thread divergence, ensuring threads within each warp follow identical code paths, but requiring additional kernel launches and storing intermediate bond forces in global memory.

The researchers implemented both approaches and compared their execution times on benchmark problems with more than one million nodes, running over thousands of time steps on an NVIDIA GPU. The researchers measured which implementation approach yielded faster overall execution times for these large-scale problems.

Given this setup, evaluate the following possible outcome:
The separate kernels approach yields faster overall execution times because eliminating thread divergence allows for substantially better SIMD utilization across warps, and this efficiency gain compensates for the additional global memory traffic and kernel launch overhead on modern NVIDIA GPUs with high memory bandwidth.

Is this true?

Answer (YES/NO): NO